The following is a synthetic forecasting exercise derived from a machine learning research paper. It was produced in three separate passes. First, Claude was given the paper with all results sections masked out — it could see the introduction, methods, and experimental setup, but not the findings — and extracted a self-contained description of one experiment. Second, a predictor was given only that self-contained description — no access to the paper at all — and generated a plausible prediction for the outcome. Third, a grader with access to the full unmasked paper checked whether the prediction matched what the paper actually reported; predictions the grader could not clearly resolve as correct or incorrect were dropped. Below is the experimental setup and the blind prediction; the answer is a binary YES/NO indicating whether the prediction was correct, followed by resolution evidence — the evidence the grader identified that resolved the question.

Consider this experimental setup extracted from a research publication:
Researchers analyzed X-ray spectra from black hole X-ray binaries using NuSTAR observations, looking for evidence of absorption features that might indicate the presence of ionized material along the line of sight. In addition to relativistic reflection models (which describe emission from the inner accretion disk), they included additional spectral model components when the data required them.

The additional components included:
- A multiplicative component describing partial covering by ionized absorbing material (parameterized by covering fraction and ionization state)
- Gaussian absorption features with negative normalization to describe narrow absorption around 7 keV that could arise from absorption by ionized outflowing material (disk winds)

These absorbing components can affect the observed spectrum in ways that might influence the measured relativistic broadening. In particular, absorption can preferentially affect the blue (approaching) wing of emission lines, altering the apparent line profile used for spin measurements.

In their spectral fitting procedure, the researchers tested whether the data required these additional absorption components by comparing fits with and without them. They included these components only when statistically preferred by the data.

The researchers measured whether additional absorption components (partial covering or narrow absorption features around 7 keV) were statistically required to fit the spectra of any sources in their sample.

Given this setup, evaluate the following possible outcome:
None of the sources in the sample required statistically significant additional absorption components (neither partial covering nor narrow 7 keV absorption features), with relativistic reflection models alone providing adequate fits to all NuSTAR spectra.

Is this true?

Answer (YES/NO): NO